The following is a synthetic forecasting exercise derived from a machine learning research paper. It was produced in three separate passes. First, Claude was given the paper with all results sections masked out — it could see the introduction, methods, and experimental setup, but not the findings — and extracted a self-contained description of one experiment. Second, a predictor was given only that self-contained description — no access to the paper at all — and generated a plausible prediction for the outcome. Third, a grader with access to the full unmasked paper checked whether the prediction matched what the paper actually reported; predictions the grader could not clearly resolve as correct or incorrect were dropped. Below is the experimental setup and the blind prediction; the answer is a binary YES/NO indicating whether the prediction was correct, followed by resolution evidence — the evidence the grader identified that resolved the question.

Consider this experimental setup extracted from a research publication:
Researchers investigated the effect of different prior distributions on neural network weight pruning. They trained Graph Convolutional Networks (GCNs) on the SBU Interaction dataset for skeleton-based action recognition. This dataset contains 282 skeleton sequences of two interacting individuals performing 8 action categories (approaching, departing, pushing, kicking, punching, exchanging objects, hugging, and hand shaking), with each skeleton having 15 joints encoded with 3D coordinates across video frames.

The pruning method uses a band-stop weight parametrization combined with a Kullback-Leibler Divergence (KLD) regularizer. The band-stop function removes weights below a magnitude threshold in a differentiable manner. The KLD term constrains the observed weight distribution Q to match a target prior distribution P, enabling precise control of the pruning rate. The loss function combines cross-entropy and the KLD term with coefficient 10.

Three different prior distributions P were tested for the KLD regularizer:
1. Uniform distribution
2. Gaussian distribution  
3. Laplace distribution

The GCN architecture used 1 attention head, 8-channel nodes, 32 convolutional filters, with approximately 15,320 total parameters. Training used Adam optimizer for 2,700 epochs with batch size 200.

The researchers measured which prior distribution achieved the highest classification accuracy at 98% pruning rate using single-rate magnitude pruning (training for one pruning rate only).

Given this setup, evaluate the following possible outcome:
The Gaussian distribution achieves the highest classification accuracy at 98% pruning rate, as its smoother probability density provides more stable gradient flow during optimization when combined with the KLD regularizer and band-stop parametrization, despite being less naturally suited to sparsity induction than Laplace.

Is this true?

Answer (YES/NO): NO